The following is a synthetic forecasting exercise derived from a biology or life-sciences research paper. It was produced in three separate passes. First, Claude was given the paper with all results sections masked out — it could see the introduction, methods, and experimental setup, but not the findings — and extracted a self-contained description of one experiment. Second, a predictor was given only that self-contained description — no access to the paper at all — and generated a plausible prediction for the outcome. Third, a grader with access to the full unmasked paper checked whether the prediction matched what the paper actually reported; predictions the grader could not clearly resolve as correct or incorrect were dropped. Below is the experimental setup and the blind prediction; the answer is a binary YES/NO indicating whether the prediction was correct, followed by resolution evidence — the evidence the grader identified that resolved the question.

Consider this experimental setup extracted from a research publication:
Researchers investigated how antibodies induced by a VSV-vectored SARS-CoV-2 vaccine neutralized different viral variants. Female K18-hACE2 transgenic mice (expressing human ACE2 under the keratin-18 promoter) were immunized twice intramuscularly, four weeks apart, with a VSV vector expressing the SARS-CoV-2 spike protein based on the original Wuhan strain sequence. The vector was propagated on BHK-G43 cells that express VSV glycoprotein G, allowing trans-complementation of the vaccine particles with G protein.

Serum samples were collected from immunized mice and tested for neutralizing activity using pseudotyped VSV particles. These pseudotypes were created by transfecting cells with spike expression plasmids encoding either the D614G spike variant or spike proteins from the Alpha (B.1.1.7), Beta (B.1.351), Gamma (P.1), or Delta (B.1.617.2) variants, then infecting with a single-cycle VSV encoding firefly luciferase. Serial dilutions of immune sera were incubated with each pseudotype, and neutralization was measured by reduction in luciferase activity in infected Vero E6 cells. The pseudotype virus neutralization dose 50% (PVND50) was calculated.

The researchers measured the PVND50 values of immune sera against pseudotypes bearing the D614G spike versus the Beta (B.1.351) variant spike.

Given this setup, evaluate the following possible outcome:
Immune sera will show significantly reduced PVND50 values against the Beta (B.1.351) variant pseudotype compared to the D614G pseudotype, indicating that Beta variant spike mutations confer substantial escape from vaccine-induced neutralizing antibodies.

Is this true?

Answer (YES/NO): NO